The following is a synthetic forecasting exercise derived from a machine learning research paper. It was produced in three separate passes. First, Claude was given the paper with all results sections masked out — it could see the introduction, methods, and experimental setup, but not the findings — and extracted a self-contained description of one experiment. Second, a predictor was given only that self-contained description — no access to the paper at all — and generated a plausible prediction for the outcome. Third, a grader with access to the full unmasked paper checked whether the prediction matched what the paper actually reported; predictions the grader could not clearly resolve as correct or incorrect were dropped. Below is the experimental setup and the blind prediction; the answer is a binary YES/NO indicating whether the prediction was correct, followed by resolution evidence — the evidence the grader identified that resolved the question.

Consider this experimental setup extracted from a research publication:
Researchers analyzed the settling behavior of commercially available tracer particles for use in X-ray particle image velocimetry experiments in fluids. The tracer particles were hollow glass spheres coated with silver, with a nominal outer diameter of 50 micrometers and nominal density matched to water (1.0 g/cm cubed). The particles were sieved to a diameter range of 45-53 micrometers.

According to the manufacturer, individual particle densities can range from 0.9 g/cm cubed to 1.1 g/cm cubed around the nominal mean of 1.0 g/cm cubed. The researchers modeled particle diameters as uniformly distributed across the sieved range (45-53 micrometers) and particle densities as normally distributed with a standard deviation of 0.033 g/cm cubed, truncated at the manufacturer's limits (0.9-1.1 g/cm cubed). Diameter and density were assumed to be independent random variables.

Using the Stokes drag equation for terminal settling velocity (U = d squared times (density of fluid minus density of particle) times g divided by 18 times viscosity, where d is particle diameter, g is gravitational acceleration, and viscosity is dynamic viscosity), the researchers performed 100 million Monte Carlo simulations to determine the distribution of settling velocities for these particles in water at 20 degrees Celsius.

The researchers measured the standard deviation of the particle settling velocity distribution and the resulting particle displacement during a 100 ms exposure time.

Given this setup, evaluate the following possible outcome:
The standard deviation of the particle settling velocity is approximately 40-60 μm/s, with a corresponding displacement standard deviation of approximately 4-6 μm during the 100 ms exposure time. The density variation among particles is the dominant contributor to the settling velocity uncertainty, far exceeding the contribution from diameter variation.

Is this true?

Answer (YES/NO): YES